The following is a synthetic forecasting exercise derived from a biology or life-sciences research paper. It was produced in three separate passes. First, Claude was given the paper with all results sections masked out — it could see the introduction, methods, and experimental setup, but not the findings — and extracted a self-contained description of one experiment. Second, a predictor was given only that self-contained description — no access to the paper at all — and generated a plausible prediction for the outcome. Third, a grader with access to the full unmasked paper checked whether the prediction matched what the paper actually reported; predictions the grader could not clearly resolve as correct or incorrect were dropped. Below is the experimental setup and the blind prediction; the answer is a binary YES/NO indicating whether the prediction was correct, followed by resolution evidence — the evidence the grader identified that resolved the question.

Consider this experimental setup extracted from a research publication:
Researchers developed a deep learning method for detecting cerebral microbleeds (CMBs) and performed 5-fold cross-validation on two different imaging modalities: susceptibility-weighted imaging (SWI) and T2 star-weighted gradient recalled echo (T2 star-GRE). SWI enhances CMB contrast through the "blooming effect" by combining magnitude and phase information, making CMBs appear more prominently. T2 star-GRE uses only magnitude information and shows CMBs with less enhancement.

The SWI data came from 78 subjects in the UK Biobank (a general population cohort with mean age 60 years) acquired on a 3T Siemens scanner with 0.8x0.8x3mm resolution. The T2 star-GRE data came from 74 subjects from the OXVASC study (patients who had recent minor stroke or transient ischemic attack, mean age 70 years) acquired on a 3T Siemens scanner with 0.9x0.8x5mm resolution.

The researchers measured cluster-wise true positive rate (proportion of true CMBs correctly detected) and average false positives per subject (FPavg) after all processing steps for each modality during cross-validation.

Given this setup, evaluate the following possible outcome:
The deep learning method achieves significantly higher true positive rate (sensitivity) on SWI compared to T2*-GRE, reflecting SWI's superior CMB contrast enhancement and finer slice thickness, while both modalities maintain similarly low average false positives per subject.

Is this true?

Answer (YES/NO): NO